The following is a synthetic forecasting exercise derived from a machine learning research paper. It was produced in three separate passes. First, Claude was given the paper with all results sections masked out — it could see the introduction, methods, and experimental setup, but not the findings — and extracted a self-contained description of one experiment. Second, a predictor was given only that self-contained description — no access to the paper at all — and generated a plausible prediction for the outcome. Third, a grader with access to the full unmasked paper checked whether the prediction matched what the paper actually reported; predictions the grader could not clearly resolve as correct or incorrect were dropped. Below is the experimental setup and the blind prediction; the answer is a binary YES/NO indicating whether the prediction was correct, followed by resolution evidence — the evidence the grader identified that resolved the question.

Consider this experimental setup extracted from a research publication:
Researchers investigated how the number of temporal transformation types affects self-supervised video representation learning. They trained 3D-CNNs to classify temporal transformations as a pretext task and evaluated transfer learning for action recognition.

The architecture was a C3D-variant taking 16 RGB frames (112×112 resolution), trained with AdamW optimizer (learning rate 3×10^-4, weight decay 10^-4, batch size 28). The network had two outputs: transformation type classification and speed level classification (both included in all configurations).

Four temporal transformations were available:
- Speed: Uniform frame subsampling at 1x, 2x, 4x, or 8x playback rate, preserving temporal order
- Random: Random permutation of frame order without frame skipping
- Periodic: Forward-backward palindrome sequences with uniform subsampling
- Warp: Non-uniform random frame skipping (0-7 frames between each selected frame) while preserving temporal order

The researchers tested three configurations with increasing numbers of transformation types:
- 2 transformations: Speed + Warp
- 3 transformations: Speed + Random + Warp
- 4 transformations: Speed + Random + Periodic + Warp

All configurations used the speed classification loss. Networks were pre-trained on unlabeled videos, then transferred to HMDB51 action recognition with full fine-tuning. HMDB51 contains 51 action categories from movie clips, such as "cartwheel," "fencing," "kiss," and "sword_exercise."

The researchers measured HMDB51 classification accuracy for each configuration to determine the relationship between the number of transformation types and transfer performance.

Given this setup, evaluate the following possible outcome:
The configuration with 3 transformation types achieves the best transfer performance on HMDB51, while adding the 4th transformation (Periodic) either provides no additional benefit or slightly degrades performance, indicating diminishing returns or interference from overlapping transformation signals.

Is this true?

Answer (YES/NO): YES